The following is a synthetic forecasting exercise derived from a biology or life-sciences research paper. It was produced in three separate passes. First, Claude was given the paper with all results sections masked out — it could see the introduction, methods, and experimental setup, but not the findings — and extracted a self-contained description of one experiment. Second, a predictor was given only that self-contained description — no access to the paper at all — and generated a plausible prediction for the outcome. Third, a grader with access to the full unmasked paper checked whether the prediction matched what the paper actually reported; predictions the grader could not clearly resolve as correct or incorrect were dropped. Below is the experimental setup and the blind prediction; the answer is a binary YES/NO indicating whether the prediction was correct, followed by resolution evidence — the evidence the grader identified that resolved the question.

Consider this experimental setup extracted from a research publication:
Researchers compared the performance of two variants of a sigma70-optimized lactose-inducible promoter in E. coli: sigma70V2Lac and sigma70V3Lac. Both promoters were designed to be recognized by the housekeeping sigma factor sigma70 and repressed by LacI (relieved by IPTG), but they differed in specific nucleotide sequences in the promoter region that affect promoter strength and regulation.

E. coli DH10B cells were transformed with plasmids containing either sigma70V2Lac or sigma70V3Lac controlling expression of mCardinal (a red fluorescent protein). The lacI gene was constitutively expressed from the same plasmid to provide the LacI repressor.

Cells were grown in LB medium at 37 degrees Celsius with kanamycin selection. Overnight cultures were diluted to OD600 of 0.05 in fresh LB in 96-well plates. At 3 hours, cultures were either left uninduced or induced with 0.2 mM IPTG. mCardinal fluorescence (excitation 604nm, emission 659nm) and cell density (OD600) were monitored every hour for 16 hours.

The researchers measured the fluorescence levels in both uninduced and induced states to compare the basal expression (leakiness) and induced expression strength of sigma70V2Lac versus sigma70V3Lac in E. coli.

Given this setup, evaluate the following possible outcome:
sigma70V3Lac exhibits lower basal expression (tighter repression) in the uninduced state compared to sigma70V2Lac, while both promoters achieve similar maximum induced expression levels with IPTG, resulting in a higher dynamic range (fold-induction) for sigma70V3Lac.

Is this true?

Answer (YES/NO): NO